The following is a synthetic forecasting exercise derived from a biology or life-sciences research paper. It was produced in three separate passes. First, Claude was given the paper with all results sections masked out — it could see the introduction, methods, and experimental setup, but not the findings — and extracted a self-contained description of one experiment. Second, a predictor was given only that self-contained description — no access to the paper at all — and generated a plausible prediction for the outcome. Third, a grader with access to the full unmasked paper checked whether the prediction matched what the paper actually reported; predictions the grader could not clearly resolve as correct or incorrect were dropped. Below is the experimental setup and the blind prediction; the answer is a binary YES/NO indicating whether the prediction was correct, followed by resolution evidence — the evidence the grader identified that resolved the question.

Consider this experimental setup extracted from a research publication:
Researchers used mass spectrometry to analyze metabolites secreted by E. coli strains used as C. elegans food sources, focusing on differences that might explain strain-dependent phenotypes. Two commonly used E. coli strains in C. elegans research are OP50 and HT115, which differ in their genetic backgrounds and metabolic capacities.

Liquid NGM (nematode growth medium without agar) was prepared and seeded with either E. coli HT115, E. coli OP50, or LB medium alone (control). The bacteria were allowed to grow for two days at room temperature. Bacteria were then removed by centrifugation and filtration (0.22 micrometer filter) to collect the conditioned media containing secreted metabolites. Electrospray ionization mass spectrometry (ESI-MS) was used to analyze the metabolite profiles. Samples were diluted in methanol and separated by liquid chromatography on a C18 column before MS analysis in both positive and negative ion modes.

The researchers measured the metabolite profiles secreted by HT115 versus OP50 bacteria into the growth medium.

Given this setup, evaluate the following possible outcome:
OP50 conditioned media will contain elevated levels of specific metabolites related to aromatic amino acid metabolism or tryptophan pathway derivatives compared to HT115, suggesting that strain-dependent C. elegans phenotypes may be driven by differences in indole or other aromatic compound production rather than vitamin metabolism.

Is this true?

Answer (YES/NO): NO